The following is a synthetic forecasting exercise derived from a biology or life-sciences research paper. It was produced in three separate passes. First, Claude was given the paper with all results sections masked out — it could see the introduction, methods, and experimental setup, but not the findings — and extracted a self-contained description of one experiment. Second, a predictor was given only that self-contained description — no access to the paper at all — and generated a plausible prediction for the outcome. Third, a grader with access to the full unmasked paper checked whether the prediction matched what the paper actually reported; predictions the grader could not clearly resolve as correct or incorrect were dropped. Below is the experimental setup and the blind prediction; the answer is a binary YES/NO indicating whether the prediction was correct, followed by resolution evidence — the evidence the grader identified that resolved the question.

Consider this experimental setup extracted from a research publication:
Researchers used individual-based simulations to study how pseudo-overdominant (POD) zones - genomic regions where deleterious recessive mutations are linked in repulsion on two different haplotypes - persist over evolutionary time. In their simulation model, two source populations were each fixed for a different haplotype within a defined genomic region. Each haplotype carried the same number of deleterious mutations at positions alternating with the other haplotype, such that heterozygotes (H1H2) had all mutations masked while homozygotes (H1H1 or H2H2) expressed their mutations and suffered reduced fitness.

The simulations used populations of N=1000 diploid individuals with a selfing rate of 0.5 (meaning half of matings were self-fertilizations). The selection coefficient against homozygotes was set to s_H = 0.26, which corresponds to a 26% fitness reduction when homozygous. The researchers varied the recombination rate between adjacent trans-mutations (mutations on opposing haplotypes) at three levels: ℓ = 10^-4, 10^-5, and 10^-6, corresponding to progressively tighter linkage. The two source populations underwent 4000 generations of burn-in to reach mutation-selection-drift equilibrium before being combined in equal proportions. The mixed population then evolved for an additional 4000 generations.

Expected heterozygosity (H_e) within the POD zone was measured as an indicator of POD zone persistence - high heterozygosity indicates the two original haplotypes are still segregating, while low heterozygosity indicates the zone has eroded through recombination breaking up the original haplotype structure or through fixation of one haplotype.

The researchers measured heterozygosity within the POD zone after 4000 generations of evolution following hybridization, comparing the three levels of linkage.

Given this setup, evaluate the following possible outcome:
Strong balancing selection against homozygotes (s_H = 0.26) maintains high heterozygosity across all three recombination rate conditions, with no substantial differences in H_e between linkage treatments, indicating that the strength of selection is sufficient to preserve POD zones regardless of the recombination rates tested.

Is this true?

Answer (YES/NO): NO